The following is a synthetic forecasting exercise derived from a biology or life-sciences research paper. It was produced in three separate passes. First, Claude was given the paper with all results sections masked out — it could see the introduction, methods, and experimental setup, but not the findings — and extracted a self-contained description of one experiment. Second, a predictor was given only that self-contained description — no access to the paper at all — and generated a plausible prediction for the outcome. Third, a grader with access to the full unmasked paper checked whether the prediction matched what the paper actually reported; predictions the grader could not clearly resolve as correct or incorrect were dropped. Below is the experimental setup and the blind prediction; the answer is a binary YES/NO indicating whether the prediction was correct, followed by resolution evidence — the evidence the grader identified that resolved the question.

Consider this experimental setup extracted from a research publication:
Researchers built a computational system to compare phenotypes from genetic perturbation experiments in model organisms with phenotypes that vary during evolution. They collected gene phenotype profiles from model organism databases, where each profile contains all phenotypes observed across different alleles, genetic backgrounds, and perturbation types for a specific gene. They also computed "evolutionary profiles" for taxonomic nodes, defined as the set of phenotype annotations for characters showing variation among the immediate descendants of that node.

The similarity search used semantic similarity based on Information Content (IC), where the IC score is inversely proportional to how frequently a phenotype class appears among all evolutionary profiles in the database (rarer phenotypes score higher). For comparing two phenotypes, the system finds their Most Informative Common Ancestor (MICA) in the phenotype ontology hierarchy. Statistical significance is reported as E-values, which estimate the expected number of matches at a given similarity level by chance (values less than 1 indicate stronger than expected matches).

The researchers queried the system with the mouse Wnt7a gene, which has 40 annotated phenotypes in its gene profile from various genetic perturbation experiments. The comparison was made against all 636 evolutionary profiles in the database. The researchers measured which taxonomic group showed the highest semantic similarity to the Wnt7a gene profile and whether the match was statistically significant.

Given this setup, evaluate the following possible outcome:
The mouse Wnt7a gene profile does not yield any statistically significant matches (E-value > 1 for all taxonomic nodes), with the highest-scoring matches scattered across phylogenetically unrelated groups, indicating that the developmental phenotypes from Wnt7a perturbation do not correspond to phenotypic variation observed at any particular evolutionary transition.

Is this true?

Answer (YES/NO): NO